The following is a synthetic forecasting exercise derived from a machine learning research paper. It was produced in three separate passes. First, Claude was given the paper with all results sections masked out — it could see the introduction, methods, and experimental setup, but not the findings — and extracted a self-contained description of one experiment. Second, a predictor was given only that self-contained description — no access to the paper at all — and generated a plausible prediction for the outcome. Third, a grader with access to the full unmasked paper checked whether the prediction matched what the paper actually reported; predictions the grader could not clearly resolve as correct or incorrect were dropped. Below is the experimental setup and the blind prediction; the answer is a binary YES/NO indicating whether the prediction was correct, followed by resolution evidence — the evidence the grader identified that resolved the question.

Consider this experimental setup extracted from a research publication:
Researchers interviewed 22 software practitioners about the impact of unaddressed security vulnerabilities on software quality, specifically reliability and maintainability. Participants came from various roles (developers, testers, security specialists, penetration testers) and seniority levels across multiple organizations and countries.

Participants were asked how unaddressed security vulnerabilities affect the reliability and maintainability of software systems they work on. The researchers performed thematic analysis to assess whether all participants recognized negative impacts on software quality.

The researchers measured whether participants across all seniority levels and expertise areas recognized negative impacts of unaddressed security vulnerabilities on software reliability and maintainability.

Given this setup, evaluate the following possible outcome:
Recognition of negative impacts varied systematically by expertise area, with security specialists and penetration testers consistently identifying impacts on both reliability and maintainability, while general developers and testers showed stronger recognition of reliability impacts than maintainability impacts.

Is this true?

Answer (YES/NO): NO